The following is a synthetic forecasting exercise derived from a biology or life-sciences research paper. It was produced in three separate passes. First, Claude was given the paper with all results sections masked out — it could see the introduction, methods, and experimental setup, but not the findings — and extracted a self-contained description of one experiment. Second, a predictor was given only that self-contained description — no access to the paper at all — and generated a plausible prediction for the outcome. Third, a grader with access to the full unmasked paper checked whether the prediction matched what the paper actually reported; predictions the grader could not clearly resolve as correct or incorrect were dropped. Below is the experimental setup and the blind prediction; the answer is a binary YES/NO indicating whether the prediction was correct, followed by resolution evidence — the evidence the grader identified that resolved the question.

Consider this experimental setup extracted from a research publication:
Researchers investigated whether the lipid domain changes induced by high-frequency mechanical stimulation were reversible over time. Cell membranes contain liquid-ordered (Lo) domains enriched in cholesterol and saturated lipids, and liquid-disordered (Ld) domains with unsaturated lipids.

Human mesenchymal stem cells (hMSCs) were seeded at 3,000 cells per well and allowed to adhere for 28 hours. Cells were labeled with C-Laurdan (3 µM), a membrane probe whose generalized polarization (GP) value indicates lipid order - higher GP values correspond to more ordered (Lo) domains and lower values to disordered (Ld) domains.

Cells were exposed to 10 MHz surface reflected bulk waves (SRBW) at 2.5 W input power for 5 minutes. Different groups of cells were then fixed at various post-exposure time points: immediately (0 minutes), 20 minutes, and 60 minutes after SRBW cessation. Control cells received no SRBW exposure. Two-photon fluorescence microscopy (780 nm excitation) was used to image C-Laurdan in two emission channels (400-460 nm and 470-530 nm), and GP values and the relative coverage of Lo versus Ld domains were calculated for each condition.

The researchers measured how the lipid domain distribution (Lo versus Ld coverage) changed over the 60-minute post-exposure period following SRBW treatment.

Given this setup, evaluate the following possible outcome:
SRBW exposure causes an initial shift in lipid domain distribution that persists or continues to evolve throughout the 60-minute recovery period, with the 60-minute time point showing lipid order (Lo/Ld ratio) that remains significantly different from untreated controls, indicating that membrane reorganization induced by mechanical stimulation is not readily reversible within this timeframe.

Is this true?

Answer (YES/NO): NO